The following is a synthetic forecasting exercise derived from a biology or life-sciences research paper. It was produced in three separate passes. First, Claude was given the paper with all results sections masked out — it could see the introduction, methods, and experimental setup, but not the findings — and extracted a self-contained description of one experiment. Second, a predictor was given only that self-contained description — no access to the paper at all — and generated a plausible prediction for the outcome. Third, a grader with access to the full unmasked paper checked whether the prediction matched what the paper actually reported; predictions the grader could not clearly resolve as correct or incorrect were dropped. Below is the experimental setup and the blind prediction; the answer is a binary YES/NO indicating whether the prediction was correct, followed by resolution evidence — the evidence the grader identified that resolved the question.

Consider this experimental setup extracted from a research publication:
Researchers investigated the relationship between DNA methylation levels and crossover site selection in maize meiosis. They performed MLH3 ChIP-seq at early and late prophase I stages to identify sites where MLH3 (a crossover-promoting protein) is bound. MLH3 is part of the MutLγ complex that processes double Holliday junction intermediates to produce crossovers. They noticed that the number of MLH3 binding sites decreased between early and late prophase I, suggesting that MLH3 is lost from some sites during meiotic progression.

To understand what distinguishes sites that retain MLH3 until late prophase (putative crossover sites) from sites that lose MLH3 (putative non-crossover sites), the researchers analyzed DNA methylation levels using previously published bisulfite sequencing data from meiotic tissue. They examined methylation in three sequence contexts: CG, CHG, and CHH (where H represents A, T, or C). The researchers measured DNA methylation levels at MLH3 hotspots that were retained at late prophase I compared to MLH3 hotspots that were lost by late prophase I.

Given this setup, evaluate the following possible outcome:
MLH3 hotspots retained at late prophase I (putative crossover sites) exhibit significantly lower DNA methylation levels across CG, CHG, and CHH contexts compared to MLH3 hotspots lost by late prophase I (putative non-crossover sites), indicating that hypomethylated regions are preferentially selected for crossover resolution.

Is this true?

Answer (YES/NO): NO